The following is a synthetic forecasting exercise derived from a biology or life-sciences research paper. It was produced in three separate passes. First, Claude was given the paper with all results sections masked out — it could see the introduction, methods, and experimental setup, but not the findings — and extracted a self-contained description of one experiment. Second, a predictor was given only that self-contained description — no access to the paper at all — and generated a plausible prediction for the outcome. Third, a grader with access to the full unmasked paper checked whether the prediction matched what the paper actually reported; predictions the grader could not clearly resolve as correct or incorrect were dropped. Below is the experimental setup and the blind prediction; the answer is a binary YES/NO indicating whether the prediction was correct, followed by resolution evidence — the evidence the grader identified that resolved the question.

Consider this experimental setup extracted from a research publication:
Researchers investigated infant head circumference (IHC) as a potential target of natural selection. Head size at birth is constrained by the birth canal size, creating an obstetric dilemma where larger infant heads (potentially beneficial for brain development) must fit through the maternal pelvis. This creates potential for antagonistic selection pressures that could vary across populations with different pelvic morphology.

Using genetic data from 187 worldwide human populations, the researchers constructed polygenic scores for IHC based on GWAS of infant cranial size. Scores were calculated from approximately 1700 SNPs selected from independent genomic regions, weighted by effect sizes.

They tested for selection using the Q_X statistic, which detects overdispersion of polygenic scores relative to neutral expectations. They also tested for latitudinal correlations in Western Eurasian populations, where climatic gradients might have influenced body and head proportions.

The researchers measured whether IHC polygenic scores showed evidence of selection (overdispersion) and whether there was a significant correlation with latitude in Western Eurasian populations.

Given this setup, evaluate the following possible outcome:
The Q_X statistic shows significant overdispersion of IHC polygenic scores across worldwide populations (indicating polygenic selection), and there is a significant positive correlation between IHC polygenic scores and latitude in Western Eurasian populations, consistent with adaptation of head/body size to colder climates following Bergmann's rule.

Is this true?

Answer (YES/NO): YES